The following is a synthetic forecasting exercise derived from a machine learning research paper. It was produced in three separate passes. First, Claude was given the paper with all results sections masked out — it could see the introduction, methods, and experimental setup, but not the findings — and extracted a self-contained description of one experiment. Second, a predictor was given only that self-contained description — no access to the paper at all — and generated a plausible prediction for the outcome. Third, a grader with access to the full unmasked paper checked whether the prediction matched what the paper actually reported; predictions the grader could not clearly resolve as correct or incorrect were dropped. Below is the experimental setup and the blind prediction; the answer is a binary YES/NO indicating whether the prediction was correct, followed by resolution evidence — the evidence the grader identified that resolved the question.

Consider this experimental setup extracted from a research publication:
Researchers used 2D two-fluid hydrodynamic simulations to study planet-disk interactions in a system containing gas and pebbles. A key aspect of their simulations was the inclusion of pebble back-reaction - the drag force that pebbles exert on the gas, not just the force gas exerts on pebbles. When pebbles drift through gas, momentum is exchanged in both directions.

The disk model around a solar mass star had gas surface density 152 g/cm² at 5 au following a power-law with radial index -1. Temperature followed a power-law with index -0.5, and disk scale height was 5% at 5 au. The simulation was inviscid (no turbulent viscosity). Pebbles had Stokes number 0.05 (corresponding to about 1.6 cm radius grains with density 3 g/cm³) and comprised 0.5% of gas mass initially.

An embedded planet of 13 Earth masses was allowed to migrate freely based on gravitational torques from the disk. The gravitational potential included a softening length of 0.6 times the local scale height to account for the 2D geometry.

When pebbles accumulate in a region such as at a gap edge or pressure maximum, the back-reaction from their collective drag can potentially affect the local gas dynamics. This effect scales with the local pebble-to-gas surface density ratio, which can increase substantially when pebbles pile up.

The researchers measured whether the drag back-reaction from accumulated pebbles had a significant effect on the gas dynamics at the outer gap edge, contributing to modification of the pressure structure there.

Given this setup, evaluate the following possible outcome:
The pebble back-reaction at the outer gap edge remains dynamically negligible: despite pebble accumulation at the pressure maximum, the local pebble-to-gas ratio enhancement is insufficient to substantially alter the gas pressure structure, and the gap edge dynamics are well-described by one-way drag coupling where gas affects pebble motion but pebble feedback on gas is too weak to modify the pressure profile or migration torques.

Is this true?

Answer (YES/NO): NO